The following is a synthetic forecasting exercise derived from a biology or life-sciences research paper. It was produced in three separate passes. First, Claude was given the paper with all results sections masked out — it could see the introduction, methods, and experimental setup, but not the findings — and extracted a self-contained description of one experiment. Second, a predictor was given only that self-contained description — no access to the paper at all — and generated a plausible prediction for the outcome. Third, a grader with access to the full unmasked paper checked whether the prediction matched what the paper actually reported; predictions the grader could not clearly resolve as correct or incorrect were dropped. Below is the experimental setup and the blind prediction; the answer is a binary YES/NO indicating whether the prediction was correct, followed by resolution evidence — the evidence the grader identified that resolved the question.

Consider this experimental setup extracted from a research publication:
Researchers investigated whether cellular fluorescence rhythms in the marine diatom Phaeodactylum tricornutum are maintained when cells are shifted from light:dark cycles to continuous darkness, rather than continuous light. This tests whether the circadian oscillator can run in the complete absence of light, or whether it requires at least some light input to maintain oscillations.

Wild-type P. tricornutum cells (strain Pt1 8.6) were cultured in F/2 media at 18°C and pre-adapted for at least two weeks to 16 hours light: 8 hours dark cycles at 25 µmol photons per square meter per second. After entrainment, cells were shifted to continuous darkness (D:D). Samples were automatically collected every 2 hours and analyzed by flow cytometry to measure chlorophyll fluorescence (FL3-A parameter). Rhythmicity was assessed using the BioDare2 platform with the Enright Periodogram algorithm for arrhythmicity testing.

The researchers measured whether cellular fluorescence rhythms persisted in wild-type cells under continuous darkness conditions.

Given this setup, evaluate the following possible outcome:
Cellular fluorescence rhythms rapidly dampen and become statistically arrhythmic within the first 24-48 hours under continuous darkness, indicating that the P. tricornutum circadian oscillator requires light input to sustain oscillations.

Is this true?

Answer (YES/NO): NO